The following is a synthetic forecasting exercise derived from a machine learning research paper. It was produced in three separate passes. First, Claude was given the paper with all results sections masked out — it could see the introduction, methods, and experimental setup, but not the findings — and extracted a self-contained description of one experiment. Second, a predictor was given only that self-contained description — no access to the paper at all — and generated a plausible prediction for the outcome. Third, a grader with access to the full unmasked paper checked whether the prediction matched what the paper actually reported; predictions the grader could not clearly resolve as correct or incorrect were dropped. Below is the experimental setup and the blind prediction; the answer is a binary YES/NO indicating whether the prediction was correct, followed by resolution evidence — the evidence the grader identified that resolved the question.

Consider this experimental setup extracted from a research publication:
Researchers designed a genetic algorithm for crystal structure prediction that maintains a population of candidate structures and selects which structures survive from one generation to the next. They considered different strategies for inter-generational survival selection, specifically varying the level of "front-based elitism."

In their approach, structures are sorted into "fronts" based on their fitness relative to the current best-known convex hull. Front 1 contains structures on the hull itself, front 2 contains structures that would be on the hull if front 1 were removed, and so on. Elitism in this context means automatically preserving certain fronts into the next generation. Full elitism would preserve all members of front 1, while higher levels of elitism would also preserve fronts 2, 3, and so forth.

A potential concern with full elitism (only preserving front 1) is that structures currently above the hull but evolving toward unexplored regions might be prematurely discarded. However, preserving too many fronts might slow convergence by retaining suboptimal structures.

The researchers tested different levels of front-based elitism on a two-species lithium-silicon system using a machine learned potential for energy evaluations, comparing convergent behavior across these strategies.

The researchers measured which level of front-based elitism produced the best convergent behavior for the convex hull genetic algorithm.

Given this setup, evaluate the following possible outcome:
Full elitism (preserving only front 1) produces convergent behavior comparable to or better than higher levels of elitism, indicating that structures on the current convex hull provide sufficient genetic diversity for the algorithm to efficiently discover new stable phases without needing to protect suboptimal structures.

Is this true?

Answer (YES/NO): YES